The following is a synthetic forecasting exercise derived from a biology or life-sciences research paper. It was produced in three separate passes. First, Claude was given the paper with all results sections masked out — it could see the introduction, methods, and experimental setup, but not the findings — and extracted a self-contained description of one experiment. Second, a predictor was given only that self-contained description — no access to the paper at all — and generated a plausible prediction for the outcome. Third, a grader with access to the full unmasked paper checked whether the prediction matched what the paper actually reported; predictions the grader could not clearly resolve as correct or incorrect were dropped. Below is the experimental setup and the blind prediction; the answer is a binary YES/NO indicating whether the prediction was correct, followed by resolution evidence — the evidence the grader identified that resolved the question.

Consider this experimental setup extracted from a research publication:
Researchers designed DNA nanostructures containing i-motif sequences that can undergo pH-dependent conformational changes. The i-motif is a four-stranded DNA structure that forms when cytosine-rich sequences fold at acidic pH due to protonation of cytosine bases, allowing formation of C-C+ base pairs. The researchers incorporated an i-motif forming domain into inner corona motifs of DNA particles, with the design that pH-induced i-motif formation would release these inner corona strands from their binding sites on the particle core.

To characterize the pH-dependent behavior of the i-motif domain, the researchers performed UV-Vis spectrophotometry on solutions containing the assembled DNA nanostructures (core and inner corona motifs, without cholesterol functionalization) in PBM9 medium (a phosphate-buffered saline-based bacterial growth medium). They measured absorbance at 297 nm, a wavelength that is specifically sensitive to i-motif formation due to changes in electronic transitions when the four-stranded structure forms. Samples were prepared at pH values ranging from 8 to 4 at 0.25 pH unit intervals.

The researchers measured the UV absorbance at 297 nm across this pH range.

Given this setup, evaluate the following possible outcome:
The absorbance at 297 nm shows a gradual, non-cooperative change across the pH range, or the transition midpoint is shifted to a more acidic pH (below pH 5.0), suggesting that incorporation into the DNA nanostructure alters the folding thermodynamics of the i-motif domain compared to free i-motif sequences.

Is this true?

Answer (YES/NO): NO